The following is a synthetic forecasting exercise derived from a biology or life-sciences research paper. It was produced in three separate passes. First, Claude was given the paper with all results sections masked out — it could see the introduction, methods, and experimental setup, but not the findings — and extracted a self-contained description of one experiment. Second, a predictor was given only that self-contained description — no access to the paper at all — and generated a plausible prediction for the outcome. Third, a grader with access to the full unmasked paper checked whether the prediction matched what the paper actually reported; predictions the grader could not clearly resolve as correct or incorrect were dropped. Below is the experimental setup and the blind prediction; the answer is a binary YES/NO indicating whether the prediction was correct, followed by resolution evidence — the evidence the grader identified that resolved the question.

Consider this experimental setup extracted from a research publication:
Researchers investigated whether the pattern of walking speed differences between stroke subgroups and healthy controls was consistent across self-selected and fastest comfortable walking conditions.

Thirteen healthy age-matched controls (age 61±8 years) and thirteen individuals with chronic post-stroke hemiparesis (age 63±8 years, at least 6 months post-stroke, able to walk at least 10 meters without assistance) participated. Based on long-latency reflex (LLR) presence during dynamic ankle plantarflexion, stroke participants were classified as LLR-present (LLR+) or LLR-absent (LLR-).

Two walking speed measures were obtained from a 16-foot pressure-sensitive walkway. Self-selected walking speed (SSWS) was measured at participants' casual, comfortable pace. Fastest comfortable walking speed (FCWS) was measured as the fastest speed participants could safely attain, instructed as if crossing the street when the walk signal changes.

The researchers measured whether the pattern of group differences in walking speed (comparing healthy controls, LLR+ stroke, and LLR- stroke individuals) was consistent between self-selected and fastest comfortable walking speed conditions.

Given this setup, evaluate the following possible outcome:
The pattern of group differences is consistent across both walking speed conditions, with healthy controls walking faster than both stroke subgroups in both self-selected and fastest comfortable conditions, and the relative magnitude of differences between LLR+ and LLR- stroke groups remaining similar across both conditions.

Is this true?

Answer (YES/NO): NO